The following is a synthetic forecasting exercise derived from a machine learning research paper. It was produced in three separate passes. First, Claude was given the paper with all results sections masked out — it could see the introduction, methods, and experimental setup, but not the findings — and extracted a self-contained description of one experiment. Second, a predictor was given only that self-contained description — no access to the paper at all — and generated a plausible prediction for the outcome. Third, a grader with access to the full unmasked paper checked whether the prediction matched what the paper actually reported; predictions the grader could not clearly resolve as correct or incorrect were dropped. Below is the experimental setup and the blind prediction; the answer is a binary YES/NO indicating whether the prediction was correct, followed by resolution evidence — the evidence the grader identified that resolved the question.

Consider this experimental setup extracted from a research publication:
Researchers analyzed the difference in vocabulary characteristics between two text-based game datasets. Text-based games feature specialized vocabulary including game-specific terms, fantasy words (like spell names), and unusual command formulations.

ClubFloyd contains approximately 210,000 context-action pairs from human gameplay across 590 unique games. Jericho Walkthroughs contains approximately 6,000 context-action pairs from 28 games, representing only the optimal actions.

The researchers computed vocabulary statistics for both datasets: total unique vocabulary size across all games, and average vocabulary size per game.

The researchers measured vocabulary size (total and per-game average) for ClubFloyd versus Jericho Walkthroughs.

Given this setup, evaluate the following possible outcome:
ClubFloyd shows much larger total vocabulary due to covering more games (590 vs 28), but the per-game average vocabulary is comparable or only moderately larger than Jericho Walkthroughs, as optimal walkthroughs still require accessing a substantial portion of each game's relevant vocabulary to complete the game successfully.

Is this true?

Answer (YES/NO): NO